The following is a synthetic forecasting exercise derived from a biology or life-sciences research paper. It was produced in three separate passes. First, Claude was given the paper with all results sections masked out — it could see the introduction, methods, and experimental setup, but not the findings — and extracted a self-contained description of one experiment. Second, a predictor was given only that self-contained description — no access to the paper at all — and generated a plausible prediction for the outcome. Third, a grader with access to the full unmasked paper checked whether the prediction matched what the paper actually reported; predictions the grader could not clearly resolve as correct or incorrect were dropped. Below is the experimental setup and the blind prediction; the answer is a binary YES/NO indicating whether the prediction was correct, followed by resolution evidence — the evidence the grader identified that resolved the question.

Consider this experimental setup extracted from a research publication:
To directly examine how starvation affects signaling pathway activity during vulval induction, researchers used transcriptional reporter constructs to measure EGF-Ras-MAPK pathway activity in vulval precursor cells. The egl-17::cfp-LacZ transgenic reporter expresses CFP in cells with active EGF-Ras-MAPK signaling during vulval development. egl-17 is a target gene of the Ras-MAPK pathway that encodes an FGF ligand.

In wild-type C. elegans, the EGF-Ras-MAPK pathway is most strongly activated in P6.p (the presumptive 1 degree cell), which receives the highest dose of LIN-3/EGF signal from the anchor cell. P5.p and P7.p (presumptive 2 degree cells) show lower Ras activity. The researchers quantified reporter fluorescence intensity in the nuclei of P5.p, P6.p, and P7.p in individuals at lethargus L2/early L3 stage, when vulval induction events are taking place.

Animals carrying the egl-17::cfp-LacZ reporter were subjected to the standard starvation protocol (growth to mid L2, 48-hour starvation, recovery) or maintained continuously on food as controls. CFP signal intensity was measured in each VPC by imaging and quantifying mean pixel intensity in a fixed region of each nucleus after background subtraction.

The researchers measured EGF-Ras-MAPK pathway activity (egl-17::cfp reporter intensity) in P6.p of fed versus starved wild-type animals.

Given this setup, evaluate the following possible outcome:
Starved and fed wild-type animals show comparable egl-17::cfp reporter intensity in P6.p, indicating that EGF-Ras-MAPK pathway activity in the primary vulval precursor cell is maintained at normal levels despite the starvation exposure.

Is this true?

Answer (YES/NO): NO